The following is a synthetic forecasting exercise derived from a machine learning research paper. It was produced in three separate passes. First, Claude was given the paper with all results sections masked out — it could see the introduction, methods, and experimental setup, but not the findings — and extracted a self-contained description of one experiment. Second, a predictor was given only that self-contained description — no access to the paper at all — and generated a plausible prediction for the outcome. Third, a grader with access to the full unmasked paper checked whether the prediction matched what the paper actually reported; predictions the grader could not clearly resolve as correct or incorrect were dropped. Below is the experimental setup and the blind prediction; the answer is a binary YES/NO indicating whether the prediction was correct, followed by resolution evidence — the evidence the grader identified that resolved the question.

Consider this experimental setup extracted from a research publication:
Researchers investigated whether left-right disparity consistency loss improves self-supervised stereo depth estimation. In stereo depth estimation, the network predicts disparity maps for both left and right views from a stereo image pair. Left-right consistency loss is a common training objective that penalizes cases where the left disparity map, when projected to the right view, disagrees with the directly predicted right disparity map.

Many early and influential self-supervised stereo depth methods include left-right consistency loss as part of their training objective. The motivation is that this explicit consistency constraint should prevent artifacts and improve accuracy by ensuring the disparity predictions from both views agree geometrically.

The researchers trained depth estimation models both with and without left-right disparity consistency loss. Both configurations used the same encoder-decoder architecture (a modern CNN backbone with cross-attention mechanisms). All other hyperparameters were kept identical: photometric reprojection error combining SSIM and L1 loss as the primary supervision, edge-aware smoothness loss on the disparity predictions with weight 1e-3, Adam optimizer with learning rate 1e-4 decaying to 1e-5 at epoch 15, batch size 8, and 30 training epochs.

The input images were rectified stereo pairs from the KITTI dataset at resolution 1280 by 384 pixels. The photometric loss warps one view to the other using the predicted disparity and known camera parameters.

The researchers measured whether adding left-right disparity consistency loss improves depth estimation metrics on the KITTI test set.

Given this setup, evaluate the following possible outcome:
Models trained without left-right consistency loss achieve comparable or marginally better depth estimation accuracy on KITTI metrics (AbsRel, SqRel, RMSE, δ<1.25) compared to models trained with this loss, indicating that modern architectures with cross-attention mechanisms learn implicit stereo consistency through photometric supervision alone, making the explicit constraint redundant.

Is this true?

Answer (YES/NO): YES